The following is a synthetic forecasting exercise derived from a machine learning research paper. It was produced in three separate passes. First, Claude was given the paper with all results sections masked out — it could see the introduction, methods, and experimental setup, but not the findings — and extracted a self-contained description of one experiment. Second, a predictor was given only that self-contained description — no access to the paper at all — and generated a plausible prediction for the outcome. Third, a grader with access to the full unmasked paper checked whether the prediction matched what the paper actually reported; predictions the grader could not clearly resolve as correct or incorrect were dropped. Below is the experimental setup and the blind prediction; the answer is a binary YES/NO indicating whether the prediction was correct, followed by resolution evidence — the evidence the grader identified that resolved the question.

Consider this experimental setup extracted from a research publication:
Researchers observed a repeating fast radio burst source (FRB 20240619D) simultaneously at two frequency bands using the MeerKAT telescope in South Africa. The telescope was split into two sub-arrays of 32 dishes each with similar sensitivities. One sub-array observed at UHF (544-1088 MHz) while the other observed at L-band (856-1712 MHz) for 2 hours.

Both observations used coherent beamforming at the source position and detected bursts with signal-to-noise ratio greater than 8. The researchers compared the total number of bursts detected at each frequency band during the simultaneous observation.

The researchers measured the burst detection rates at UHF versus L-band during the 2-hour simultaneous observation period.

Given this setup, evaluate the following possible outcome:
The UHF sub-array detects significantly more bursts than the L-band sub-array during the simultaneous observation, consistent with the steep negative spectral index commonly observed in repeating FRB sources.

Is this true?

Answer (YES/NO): NO